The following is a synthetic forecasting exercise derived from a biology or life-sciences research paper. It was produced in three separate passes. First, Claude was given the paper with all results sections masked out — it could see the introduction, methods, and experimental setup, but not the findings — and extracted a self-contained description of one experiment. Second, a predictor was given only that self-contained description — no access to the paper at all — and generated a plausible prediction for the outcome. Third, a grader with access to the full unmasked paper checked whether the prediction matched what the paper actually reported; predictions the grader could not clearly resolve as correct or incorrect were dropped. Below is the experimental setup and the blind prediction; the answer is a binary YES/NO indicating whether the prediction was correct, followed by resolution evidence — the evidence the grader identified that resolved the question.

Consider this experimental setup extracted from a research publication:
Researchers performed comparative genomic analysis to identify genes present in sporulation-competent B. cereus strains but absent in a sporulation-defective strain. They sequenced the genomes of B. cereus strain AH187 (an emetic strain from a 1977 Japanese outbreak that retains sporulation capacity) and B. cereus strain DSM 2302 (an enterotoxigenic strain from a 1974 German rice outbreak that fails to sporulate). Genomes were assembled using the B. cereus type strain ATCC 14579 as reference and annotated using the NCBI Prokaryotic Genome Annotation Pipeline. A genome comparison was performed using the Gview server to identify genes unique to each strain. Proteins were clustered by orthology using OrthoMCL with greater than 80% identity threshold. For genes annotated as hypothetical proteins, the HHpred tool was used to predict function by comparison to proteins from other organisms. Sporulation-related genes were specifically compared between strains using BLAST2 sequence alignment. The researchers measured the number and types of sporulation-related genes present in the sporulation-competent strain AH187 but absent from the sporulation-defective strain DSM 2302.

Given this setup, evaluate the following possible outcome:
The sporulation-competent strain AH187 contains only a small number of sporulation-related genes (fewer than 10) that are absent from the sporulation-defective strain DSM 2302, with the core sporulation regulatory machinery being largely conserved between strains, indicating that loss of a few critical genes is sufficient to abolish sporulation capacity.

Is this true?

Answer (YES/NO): NO